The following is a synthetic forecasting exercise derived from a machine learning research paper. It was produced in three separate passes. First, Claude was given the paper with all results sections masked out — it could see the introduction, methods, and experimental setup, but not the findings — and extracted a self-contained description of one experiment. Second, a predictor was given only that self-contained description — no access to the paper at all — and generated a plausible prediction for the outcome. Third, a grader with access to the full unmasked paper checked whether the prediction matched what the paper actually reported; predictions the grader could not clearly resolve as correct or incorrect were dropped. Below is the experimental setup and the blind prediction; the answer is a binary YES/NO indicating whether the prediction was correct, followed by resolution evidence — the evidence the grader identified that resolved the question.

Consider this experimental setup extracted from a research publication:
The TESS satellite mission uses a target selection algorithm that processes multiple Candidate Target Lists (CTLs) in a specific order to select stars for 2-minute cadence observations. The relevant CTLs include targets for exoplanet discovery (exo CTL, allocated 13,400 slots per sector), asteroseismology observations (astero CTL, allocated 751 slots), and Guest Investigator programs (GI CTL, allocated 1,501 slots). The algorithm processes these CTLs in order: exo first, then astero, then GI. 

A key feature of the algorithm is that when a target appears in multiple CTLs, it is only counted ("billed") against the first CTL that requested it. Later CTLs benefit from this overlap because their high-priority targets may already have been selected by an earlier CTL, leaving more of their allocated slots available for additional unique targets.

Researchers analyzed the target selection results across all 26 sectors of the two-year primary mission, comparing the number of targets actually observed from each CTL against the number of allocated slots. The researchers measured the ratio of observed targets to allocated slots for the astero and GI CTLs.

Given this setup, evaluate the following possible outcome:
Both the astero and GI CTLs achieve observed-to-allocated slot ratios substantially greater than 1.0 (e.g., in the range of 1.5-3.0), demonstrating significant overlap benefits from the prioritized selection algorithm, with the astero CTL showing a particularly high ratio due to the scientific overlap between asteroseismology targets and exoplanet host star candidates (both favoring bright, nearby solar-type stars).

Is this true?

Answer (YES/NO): NO